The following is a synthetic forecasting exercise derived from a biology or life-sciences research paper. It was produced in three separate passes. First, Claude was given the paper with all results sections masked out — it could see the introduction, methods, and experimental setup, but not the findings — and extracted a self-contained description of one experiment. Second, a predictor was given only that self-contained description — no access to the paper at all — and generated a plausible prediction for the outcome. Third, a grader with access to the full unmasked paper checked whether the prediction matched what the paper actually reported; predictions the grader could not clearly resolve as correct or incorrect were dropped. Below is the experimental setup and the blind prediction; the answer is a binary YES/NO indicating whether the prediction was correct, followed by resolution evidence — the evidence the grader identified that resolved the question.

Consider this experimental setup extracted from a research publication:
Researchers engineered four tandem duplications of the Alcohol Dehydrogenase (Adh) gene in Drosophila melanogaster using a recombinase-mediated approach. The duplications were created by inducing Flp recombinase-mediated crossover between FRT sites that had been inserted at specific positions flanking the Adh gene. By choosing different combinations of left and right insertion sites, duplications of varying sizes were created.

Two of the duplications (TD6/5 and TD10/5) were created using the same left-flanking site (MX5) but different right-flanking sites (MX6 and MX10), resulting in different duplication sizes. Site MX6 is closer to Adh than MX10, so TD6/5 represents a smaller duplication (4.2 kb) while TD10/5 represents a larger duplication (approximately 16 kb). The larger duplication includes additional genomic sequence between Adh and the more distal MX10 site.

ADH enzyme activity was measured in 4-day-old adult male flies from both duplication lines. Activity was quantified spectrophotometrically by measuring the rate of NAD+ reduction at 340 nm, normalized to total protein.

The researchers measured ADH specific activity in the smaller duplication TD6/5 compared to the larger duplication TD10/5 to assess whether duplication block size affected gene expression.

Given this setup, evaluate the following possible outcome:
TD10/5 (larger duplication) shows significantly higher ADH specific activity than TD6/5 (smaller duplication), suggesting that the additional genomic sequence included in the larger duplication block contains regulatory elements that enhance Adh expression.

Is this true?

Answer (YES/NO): NO